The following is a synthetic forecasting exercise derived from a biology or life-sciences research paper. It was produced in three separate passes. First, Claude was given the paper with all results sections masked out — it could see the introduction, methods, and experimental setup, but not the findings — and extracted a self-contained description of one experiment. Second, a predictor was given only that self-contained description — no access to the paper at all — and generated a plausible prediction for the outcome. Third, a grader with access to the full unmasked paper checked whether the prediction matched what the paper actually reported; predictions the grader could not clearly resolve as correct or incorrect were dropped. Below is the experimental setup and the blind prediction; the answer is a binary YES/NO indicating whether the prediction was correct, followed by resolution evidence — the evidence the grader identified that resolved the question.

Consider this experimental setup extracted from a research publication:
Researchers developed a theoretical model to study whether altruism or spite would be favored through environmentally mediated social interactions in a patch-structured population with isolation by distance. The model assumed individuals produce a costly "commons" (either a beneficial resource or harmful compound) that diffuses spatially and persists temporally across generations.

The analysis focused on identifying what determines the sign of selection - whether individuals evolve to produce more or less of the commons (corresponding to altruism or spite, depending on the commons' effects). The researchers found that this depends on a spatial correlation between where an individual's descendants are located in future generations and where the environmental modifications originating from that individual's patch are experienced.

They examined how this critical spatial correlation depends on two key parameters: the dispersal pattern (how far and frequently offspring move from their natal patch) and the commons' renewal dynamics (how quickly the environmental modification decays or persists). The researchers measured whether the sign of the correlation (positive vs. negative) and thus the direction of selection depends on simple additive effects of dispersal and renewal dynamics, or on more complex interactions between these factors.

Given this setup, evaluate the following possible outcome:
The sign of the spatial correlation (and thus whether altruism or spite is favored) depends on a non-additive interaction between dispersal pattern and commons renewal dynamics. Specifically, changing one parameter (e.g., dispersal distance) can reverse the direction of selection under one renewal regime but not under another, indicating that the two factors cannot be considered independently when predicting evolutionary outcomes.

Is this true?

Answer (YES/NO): YES